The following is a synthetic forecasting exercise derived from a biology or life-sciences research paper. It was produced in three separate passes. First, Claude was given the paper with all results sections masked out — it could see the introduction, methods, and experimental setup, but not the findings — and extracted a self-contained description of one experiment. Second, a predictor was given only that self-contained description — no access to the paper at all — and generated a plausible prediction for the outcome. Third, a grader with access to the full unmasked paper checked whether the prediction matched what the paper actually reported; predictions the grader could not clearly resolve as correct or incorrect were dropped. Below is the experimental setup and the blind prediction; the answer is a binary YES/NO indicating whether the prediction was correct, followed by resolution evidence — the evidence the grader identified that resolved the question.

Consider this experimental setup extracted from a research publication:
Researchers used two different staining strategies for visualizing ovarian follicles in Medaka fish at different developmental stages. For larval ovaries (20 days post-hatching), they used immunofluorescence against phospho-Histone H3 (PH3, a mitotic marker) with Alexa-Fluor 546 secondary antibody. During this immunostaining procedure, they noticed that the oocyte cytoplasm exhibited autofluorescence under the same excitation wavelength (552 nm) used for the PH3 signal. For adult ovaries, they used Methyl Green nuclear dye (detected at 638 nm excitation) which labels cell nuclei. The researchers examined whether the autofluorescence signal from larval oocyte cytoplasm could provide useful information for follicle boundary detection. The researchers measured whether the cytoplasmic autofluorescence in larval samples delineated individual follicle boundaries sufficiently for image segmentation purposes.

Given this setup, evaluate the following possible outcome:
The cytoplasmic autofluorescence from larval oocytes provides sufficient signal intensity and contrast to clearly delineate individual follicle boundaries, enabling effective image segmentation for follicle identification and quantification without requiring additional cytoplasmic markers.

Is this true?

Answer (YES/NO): NO